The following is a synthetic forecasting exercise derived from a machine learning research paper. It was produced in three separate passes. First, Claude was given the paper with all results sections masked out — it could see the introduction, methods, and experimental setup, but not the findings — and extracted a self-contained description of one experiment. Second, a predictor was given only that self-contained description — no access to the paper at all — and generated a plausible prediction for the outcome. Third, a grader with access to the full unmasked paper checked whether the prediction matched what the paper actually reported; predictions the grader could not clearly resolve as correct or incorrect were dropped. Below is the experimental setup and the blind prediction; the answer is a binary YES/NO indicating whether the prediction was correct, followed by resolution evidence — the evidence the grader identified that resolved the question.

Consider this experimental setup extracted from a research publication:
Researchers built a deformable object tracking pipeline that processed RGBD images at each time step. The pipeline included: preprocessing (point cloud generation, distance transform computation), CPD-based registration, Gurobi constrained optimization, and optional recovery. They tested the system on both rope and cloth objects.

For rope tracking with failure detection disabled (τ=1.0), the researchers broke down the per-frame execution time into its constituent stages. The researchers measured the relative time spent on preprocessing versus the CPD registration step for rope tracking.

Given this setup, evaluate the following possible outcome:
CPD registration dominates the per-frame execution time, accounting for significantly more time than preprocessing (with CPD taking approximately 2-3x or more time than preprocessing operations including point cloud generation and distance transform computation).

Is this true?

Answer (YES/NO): NO